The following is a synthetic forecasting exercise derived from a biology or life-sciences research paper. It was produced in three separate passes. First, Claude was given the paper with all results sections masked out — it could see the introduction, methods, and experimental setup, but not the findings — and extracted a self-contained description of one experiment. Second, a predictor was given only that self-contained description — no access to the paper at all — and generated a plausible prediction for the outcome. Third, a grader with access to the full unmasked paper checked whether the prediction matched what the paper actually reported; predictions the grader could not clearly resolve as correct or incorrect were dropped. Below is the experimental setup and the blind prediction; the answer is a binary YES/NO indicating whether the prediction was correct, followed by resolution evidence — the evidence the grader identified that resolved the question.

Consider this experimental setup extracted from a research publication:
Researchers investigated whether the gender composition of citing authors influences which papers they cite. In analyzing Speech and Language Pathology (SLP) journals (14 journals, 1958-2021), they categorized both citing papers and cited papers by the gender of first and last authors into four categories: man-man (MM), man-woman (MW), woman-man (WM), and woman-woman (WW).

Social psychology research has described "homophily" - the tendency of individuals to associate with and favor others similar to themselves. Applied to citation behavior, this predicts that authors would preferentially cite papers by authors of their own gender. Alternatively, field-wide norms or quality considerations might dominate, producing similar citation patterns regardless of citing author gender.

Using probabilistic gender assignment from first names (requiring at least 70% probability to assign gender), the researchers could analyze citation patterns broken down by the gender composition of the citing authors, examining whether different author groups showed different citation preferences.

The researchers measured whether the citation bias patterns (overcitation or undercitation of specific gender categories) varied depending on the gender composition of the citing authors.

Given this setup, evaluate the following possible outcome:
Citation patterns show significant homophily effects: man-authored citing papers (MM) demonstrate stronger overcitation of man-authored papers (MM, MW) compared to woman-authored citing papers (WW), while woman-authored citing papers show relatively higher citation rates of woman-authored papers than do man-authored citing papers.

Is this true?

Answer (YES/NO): NO